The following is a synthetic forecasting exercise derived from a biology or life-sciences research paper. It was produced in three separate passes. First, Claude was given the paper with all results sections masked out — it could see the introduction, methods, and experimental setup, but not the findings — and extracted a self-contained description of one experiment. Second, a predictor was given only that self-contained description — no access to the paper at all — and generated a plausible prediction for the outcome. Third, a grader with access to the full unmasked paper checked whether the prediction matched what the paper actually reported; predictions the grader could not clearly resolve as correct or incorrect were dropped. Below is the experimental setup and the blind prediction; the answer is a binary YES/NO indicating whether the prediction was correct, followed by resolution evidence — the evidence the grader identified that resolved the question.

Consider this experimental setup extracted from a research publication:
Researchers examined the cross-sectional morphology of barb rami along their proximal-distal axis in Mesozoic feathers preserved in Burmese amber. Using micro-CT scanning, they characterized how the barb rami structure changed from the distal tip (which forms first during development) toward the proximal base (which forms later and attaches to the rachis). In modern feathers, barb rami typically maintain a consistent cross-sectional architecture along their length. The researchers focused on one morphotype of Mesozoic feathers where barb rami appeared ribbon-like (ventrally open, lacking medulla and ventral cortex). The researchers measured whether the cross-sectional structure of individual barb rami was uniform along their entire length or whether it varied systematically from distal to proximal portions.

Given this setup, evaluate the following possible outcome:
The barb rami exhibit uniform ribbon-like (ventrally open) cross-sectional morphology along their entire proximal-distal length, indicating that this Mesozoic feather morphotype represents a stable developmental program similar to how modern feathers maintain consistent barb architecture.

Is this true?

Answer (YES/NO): NO